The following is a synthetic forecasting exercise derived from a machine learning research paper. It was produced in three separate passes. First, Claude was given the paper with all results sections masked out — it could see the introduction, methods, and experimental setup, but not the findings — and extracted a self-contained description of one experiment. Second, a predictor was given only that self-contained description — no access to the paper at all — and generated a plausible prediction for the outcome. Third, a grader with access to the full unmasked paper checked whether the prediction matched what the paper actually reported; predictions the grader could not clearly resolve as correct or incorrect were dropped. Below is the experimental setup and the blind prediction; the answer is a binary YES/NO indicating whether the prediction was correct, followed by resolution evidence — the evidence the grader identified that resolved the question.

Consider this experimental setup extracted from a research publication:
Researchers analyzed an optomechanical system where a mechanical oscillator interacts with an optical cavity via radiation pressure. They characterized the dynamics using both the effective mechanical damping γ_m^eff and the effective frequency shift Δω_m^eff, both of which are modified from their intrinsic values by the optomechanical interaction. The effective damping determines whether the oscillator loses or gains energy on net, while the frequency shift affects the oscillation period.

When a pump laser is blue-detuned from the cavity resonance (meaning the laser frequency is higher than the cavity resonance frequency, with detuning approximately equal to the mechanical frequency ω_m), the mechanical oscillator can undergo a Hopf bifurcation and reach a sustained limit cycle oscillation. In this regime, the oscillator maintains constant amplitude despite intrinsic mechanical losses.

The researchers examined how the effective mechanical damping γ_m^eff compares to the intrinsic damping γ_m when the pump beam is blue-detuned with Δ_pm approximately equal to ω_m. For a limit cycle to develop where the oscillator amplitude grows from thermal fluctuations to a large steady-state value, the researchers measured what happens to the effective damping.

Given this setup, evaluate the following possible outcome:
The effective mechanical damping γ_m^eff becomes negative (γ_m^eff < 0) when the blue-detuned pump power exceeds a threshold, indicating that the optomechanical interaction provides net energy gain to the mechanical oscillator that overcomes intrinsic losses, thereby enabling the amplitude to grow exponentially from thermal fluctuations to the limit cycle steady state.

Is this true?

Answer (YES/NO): YES